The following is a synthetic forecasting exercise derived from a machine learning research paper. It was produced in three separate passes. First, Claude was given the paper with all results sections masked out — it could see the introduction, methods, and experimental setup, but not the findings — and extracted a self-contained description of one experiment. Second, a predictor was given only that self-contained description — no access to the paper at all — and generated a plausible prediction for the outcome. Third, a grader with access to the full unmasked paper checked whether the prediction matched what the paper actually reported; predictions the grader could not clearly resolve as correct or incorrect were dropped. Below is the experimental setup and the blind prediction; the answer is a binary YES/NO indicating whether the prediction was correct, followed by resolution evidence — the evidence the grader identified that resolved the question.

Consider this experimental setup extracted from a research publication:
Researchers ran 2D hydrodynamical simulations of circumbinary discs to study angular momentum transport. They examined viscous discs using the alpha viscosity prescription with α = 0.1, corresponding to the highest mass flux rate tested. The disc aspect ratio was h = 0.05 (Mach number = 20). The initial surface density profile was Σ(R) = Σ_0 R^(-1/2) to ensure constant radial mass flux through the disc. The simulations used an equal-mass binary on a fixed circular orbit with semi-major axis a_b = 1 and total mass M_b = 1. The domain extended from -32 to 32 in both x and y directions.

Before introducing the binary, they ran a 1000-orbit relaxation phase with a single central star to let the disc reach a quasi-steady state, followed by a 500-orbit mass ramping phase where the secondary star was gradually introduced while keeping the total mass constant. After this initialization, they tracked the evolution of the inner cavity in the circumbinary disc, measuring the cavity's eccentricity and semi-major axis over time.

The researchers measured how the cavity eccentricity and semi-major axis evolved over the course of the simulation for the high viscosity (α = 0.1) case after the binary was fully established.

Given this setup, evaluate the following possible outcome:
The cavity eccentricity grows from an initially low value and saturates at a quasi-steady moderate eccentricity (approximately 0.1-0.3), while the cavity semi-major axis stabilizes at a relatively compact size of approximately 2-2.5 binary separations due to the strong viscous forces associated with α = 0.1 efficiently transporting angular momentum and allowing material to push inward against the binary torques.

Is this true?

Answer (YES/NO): NO